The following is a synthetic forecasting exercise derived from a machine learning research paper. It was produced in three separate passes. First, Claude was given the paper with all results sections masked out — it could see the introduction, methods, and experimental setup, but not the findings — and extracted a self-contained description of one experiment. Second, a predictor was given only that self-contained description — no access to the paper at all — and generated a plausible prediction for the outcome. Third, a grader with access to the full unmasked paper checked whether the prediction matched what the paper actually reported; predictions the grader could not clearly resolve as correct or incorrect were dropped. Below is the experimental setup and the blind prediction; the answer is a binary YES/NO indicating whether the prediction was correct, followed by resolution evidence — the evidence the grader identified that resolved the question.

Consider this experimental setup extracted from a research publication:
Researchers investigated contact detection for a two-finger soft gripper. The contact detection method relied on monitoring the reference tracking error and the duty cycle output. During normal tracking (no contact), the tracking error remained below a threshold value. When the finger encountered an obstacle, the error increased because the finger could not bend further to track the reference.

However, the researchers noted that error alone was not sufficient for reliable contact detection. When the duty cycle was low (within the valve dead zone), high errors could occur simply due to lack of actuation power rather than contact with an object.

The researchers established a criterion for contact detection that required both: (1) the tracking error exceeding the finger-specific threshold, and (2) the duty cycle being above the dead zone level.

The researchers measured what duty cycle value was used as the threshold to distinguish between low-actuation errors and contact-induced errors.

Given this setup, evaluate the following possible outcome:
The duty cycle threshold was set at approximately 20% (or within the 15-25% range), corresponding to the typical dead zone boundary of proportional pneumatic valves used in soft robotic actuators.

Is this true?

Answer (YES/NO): YES